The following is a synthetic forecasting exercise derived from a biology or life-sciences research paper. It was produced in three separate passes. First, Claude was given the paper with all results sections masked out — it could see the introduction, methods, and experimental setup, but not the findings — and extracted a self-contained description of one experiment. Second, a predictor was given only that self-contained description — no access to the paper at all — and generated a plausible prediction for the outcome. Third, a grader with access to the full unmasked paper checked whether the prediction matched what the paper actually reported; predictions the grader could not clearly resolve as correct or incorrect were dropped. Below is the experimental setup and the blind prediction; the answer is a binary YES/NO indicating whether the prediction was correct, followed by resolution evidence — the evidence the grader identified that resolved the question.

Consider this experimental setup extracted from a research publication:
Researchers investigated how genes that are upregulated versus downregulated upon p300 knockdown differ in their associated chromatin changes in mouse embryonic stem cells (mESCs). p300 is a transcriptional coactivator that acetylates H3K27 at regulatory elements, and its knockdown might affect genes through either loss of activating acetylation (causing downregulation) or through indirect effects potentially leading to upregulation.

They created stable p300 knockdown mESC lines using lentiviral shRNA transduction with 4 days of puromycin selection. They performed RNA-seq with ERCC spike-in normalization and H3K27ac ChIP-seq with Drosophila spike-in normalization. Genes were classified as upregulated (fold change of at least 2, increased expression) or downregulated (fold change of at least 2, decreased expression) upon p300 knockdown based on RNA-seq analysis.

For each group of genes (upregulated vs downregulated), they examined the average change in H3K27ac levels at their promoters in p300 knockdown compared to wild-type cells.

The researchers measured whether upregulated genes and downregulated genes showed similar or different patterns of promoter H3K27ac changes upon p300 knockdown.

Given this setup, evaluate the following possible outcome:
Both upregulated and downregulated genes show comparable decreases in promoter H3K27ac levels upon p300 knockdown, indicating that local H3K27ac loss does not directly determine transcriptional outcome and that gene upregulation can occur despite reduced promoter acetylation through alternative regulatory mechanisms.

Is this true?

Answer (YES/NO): NO